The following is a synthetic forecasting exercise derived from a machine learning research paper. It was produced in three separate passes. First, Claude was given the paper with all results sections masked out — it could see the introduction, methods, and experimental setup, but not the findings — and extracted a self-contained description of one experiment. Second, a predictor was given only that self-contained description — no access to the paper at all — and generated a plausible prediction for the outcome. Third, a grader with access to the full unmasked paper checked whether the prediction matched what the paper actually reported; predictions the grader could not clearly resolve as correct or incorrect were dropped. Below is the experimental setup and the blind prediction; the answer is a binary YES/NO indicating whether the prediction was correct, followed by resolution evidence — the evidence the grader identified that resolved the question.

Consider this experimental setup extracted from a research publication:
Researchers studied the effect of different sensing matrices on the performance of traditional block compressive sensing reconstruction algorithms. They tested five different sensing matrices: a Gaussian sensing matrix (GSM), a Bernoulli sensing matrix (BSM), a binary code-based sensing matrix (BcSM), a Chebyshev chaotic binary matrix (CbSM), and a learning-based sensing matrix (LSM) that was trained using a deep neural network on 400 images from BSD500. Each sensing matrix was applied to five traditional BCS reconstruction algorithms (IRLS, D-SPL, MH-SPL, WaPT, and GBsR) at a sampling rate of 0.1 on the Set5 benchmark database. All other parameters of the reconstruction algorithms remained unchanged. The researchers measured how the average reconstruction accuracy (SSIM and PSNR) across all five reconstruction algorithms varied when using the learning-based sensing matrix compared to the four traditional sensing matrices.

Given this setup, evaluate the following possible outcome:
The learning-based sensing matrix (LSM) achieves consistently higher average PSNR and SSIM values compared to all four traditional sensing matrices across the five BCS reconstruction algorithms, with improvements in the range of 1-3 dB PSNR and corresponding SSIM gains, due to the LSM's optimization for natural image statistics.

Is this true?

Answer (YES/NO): NO